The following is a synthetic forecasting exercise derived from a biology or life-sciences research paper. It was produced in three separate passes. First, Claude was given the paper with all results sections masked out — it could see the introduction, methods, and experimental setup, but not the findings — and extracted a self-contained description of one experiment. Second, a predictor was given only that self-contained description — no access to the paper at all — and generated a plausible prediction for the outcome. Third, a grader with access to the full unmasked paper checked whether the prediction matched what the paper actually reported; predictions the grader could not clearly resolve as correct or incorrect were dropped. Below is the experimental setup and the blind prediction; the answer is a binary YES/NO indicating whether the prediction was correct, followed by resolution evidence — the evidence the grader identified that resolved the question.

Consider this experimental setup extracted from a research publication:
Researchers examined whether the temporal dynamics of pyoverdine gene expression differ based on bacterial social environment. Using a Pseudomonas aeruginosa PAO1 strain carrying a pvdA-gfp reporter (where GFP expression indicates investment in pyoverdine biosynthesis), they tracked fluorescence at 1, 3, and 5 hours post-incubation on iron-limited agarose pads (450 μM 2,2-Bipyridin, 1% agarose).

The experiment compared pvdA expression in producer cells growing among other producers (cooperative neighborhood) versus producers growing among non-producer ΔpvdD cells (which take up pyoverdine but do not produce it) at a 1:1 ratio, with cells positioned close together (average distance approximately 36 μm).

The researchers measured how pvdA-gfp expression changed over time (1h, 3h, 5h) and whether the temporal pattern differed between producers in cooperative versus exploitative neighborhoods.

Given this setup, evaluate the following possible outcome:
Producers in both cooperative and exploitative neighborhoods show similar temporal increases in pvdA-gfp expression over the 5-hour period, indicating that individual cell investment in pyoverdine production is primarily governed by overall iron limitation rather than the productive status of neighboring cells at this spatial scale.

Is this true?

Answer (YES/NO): NO